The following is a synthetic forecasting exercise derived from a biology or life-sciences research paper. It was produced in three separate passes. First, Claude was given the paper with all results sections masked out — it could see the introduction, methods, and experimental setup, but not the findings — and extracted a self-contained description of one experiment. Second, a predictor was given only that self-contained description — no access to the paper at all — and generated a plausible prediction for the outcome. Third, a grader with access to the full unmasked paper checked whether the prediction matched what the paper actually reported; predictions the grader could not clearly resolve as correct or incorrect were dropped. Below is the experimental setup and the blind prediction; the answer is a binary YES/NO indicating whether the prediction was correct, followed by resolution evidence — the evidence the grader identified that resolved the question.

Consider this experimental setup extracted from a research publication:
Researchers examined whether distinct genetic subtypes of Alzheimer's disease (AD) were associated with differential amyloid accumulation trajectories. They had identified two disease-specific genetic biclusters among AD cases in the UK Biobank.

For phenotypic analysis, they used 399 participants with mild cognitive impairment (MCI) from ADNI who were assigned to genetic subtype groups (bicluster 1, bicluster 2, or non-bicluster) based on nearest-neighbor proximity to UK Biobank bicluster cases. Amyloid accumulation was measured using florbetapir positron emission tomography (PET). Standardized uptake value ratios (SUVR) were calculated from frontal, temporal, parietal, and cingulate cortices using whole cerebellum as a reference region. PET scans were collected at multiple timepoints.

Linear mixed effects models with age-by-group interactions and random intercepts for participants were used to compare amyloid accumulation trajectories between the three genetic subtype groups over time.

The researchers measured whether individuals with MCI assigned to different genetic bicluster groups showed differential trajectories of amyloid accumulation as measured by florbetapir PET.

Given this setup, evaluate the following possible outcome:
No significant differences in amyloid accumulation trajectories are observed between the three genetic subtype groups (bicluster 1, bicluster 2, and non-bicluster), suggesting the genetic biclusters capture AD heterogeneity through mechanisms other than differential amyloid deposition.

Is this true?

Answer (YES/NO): YES